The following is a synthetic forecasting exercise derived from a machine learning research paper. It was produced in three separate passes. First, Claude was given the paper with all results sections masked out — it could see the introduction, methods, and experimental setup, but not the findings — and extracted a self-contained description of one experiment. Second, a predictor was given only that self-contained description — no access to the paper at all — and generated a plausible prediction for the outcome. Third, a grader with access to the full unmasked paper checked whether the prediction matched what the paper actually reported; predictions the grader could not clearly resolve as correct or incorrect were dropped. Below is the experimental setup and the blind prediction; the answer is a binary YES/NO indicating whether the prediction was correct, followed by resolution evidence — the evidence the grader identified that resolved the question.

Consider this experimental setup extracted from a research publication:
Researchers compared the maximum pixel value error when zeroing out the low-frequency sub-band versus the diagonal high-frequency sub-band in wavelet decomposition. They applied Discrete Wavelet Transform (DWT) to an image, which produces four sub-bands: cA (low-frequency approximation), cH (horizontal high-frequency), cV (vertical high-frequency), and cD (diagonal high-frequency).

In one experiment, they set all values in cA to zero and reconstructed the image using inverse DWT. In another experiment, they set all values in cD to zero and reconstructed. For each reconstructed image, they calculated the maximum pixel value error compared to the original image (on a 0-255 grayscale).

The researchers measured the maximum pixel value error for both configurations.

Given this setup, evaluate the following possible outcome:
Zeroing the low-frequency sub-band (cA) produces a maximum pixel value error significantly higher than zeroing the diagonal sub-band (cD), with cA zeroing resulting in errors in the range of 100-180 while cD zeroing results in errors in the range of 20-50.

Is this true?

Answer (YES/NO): NO